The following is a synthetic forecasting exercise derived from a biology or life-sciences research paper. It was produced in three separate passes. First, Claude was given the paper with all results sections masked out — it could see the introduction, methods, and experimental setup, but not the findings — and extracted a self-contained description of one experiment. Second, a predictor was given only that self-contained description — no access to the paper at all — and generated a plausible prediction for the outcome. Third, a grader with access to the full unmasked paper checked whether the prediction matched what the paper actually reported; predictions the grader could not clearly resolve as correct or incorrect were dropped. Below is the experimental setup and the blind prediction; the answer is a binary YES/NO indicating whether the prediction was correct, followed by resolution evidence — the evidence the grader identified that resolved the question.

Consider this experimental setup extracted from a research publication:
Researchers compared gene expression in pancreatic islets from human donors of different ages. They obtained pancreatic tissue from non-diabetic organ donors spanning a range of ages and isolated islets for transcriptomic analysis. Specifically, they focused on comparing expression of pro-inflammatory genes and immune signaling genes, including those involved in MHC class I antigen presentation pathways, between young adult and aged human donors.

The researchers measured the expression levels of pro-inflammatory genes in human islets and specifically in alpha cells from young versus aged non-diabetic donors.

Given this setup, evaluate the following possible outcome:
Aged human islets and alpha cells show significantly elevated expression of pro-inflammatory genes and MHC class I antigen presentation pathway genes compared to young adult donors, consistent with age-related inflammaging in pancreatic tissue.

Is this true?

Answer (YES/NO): YES